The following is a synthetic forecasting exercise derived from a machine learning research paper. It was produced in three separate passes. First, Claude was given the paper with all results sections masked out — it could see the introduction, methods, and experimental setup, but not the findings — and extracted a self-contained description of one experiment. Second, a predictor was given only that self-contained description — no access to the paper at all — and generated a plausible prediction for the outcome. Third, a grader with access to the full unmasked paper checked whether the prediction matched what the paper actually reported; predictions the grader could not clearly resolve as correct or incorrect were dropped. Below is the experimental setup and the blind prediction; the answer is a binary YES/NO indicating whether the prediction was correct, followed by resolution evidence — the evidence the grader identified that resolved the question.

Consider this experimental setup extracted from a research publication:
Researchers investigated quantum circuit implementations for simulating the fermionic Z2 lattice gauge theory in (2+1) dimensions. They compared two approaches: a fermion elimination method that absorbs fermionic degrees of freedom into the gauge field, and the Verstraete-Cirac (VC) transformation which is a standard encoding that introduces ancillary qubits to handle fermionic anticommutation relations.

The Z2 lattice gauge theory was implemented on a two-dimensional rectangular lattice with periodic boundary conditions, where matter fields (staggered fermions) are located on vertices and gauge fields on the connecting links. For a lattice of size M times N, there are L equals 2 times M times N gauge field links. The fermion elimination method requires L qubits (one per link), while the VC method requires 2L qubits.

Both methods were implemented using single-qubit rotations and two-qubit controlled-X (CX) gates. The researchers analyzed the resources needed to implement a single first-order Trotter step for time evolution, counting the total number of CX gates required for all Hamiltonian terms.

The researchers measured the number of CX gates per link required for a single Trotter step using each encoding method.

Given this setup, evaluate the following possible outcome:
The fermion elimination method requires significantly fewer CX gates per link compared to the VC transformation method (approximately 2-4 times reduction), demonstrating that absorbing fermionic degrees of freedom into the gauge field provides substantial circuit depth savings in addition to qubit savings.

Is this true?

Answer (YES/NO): NO